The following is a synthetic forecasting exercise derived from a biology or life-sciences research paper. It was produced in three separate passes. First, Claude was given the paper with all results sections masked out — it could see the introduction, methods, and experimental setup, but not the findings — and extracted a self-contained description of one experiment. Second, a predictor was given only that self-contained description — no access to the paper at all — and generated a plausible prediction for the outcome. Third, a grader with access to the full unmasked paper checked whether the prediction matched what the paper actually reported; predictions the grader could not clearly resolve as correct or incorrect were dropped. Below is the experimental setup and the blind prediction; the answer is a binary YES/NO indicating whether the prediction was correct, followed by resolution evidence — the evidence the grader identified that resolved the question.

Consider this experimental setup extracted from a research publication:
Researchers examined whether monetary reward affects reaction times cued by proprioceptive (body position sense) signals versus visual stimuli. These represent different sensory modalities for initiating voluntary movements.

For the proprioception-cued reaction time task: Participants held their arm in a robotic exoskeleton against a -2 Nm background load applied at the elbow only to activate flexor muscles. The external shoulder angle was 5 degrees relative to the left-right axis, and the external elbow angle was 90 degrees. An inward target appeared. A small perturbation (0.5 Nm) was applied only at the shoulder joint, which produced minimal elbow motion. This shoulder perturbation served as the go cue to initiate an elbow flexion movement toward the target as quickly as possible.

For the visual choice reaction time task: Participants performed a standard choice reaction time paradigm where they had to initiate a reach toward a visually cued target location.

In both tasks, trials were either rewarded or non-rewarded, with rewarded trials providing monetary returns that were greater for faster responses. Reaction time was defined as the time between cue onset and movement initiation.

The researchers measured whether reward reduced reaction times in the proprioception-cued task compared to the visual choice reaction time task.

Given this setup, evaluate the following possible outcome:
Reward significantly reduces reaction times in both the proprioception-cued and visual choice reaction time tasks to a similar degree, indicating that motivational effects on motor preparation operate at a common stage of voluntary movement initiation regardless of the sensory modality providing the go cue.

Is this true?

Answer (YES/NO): NO